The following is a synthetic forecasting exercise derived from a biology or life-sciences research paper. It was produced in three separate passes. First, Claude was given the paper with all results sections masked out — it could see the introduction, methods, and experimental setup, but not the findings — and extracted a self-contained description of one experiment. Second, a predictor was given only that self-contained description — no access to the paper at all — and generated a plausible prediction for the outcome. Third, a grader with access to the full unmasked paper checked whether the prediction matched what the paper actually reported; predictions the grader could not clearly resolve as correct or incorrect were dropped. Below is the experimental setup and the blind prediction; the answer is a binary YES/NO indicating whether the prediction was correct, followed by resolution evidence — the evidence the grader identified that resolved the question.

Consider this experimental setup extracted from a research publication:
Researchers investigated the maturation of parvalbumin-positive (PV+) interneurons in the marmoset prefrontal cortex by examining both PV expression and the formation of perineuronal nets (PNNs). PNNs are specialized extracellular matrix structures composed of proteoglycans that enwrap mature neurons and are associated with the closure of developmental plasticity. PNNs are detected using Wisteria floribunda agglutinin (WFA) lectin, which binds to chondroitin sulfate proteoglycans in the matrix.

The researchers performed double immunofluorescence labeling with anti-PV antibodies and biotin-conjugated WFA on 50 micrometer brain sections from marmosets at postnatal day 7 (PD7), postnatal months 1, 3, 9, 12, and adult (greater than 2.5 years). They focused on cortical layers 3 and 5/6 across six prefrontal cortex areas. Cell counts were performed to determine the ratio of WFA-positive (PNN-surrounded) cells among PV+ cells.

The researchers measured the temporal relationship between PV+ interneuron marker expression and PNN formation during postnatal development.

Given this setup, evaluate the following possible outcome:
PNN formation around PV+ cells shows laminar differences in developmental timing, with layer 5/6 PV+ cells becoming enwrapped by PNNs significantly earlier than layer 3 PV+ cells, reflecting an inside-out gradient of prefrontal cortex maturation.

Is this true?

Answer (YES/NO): YES